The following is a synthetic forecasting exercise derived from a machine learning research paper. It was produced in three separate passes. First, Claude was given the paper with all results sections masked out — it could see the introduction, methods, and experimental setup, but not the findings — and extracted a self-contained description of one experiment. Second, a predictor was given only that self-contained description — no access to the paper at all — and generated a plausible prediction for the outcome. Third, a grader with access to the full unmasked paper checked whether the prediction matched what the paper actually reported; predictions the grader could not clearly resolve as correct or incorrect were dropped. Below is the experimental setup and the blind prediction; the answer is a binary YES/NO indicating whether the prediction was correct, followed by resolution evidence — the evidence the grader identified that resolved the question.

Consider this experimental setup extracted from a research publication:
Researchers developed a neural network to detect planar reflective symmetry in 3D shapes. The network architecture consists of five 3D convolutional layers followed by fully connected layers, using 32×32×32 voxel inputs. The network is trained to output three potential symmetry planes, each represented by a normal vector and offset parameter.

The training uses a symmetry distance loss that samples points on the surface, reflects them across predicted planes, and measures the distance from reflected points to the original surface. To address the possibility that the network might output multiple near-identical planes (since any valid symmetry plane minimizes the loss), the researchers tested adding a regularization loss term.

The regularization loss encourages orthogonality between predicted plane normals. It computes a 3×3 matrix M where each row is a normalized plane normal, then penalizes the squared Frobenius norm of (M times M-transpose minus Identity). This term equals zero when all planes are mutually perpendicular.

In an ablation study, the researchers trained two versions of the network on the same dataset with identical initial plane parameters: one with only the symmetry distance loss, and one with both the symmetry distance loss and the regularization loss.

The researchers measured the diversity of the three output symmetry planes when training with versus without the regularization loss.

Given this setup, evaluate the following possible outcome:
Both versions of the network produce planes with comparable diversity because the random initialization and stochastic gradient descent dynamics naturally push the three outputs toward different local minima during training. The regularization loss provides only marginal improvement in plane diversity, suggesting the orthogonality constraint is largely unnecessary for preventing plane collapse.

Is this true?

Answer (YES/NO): NO